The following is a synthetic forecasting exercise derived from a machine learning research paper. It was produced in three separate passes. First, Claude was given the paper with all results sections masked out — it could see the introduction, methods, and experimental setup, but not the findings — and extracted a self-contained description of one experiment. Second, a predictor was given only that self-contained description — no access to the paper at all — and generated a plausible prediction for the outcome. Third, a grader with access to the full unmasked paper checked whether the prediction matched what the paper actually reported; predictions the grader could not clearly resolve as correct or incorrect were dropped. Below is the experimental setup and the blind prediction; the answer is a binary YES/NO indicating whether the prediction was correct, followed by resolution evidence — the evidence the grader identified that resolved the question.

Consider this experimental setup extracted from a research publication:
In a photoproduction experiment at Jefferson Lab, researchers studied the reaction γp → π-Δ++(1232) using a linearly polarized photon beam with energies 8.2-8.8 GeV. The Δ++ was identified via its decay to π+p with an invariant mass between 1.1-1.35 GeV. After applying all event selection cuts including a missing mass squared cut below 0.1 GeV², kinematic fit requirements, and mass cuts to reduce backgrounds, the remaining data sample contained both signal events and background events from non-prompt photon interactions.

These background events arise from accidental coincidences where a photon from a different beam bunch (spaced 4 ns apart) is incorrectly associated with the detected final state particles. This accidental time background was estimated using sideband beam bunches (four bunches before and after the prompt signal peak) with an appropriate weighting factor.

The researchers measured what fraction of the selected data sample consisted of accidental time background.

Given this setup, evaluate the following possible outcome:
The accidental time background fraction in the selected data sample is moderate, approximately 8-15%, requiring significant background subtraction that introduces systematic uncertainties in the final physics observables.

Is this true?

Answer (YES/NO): NO